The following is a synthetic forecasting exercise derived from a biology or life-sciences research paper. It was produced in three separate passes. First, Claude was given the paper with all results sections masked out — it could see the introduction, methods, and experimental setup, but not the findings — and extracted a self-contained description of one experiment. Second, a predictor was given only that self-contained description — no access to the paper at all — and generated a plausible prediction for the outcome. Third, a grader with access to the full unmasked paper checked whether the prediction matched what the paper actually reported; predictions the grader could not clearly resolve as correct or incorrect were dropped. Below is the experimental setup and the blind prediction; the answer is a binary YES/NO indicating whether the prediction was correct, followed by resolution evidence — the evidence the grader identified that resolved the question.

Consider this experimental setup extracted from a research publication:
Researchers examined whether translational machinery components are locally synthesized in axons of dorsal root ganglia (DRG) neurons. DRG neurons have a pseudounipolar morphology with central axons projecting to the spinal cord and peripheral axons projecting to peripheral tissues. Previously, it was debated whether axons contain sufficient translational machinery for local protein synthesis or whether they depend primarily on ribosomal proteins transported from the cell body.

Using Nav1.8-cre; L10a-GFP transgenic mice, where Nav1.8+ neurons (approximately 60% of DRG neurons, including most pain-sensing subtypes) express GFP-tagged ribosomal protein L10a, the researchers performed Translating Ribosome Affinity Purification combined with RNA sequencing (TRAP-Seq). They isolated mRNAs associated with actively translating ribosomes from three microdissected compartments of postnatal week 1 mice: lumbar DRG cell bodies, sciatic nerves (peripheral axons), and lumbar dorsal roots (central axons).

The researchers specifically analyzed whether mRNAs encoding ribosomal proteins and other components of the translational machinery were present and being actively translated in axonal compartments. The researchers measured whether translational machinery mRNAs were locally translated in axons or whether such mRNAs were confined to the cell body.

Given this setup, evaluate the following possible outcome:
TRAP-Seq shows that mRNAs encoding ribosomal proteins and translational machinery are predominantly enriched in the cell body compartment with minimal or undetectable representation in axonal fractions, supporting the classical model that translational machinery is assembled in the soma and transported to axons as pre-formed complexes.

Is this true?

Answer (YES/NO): NO